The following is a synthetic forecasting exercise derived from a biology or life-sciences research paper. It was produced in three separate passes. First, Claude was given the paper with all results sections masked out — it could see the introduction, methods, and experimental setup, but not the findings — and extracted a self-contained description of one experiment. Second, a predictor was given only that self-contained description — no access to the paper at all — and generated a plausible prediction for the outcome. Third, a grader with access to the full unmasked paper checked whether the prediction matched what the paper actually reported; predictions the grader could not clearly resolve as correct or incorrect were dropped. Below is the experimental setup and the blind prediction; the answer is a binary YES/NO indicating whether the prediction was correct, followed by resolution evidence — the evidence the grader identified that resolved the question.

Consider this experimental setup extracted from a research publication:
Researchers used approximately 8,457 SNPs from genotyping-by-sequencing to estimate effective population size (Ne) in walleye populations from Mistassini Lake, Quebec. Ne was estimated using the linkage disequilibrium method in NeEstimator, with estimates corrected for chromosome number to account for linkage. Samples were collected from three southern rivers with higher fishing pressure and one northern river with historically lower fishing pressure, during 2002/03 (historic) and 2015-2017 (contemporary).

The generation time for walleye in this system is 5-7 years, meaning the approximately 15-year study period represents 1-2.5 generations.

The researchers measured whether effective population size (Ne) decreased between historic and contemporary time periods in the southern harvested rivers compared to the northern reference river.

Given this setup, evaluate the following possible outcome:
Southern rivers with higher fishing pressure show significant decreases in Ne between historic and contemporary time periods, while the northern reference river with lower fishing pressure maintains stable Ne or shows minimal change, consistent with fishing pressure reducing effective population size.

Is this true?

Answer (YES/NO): NO